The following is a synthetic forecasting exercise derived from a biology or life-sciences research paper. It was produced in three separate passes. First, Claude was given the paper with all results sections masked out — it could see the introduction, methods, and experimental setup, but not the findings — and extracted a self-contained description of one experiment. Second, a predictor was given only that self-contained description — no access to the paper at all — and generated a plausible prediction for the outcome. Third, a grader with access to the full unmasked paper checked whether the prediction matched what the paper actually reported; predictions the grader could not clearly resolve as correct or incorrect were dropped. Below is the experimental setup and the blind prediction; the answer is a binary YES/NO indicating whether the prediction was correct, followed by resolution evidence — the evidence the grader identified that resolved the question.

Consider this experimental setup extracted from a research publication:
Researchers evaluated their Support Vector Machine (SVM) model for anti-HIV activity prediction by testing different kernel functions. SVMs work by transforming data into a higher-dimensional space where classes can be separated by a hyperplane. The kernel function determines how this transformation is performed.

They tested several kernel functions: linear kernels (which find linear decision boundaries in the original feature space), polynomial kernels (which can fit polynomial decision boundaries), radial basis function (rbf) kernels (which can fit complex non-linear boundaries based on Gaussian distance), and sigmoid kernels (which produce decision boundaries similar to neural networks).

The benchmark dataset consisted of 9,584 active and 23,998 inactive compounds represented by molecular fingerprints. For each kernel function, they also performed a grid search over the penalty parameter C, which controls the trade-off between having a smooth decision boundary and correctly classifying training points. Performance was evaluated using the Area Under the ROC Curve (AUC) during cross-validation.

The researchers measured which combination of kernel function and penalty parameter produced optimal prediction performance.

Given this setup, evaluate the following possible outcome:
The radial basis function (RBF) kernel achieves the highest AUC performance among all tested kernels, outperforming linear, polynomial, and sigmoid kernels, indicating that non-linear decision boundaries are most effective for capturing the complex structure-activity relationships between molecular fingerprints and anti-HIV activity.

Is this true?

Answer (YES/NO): YES